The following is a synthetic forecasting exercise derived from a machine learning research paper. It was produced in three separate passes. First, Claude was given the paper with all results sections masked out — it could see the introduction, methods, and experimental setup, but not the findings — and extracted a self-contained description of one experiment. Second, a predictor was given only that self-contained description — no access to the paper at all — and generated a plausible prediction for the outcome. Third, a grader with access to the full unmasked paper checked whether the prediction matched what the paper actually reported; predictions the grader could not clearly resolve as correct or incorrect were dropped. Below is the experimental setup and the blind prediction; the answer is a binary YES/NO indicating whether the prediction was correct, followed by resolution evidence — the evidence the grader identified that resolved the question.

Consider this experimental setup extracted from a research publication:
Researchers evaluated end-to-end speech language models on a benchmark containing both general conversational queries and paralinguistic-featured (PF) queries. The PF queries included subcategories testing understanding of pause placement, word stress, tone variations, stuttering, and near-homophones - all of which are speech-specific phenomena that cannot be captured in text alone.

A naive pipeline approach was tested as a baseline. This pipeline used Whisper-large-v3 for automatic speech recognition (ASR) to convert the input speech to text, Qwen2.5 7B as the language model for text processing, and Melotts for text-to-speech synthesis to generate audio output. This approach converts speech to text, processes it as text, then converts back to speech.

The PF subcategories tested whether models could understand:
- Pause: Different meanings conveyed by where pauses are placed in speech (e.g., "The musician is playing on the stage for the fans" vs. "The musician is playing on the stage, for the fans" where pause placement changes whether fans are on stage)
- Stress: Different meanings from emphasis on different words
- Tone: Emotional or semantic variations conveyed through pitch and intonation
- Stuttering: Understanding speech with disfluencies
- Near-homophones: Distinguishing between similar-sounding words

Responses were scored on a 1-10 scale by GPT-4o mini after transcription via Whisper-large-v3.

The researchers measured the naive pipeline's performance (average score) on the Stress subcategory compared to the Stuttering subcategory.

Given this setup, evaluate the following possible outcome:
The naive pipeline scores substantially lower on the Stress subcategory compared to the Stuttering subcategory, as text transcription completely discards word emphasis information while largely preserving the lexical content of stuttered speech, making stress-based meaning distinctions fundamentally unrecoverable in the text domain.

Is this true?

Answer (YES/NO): YES